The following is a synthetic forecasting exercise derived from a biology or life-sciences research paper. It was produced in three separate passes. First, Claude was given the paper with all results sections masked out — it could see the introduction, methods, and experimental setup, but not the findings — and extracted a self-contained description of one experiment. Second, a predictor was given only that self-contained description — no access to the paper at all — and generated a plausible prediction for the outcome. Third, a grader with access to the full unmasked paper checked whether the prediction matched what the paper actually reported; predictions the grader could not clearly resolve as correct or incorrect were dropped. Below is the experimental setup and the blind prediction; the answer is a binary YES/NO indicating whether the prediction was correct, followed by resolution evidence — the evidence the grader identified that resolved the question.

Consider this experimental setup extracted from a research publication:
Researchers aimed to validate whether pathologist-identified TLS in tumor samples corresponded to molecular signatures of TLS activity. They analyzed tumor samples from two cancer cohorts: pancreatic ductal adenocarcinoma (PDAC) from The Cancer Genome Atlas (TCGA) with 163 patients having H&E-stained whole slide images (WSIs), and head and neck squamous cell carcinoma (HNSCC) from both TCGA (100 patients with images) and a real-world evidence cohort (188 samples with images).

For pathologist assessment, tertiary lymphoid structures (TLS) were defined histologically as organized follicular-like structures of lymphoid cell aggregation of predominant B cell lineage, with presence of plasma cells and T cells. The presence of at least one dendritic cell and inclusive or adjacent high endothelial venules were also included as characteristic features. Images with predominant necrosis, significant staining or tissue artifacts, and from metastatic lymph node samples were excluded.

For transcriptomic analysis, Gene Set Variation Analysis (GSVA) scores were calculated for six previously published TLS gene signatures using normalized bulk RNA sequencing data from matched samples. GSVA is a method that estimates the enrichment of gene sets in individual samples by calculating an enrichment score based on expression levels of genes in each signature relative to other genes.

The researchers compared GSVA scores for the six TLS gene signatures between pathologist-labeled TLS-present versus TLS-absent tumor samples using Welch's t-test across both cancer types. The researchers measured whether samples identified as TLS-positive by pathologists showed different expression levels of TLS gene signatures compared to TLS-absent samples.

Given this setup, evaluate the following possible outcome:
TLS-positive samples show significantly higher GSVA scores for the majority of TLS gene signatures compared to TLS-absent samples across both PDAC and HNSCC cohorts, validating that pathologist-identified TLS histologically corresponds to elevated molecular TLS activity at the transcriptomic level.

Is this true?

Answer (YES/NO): NO